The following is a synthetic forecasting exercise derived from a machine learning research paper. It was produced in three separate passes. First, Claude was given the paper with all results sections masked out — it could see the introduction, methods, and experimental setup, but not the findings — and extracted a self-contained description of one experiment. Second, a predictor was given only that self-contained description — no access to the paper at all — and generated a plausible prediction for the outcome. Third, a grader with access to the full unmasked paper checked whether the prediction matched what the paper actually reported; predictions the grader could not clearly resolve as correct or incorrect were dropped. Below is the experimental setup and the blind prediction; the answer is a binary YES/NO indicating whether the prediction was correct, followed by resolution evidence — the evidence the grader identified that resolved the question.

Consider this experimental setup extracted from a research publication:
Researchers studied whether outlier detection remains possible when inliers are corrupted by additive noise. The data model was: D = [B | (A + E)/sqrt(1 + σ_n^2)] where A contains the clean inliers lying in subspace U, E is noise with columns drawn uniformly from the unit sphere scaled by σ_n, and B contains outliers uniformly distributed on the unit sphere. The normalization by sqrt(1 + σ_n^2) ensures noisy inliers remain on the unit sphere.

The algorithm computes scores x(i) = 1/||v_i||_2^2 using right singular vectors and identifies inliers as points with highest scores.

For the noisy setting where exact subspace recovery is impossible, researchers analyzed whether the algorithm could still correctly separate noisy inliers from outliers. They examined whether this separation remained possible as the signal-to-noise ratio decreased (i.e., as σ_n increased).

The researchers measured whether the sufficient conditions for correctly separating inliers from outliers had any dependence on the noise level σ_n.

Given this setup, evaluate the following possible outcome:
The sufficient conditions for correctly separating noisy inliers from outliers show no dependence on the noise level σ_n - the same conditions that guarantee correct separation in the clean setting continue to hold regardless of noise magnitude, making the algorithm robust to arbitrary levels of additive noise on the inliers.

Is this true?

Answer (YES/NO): NO